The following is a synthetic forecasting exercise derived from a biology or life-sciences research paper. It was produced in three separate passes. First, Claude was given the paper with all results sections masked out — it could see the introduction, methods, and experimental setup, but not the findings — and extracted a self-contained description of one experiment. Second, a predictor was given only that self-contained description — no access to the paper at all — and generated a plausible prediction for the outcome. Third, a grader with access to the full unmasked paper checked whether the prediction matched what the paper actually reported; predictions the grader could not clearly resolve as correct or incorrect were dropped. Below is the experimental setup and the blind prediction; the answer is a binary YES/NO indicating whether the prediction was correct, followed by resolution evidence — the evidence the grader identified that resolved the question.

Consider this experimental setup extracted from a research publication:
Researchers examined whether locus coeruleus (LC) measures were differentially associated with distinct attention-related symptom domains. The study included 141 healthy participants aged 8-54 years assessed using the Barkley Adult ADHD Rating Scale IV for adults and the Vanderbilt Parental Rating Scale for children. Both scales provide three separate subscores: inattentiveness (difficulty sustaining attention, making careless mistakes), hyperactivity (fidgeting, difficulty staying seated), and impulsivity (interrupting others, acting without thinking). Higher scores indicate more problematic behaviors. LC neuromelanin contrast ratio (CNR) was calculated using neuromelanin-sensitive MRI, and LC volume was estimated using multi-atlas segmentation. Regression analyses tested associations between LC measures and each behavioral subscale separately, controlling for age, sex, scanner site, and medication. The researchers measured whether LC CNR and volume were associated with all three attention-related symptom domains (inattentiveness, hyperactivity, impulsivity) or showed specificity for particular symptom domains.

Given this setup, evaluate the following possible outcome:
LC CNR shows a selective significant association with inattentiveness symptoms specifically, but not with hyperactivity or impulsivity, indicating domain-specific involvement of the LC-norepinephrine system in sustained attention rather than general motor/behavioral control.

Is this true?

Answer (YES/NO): NO